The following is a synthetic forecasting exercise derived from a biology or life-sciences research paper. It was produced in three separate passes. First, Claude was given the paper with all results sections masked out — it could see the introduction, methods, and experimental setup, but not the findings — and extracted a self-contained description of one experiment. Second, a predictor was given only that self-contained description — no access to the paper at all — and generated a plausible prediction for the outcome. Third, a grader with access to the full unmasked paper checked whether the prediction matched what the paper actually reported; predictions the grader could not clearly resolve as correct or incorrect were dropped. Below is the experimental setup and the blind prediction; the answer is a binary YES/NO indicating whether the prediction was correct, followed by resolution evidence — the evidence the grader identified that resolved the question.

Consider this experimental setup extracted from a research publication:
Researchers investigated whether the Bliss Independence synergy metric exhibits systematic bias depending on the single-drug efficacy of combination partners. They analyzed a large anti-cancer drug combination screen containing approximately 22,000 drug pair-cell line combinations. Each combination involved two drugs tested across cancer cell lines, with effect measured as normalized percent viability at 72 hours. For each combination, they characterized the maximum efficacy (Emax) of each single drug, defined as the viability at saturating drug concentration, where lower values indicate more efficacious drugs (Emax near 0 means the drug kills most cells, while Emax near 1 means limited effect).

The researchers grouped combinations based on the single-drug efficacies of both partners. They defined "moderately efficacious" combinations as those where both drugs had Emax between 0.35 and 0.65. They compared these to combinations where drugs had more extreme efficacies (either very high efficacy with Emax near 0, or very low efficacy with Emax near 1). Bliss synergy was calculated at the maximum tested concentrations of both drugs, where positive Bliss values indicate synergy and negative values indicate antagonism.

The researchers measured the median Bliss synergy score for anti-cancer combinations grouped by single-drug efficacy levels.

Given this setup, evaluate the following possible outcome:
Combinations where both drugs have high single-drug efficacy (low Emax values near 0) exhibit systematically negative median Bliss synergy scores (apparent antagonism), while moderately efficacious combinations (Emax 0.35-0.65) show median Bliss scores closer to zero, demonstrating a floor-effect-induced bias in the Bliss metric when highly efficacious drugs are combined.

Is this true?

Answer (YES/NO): NO